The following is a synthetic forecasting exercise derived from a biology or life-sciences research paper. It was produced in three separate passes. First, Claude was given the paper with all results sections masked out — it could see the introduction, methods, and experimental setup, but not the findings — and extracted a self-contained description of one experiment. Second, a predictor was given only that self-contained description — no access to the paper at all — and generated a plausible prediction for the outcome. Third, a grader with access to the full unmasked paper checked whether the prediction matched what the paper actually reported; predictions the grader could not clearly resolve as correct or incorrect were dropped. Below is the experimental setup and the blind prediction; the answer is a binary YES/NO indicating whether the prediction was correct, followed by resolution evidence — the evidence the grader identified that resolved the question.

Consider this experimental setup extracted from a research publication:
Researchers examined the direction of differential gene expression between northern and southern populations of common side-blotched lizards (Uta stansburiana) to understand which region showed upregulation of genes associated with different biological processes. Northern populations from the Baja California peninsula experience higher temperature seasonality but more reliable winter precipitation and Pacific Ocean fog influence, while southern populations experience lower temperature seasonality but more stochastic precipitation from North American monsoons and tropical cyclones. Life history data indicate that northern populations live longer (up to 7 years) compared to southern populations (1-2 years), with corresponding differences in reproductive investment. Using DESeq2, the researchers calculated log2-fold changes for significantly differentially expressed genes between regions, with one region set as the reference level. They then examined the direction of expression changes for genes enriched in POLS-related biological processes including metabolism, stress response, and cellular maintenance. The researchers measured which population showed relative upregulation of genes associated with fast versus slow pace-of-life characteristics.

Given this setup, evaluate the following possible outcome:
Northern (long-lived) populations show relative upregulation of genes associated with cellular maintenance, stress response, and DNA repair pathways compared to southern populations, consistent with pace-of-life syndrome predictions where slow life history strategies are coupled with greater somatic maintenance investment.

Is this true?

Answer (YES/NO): NO